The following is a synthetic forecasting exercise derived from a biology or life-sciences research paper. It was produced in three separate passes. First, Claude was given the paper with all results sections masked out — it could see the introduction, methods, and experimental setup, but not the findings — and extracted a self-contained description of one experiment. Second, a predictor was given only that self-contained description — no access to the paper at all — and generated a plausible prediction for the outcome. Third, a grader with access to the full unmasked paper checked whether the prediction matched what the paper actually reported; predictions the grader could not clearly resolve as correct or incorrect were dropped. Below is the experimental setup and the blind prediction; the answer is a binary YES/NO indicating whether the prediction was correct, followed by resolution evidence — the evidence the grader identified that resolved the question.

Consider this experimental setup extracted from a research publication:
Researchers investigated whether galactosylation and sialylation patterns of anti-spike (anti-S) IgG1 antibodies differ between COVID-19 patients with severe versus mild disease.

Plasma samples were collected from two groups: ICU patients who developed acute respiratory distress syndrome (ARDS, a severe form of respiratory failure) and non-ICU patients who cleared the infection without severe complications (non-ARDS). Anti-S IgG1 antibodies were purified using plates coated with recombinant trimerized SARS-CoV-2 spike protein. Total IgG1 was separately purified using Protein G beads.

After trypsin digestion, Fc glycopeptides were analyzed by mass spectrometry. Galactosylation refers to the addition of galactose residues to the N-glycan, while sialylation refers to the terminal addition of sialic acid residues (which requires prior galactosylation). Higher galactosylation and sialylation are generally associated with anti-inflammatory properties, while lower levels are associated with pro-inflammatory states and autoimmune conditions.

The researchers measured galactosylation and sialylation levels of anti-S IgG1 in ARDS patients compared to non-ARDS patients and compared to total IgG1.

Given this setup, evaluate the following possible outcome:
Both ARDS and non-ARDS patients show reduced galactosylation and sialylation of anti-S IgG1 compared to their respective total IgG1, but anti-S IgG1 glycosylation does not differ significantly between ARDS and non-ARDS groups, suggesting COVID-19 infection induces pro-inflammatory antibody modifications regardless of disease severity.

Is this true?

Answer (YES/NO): NO